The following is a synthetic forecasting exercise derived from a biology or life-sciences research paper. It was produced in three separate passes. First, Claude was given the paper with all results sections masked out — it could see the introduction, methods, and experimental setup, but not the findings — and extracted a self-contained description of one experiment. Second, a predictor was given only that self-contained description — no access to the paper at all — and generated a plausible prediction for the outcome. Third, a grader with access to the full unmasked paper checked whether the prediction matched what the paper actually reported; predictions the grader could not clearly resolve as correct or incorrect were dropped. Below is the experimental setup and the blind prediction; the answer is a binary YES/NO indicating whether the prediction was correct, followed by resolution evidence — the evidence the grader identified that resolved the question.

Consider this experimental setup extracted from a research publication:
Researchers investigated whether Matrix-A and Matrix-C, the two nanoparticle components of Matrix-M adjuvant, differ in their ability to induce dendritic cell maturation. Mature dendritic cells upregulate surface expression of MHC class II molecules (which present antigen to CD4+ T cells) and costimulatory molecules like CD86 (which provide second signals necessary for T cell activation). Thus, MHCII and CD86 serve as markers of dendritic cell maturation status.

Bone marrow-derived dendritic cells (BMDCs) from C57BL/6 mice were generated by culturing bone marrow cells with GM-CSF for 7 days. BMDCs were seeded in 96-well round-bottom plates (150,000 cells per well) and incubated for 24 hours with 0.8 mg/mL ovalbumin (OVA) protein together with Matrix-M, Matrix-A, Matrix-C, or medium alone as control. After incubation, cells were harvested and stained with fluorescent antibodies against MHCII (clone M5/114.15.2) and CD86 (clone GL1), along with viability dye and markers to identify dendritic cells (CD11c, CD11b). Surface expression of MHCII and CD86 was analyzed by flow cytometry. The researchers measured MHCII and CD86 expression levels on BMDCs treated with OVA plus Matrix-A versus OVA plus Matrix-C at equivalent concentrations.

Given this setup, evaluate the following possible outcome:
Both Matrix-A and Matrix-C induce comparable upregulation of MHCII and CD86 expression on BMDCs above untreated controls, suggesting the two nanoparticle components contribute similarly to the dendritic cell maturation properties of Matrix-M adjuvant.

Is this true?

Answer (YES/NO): NO